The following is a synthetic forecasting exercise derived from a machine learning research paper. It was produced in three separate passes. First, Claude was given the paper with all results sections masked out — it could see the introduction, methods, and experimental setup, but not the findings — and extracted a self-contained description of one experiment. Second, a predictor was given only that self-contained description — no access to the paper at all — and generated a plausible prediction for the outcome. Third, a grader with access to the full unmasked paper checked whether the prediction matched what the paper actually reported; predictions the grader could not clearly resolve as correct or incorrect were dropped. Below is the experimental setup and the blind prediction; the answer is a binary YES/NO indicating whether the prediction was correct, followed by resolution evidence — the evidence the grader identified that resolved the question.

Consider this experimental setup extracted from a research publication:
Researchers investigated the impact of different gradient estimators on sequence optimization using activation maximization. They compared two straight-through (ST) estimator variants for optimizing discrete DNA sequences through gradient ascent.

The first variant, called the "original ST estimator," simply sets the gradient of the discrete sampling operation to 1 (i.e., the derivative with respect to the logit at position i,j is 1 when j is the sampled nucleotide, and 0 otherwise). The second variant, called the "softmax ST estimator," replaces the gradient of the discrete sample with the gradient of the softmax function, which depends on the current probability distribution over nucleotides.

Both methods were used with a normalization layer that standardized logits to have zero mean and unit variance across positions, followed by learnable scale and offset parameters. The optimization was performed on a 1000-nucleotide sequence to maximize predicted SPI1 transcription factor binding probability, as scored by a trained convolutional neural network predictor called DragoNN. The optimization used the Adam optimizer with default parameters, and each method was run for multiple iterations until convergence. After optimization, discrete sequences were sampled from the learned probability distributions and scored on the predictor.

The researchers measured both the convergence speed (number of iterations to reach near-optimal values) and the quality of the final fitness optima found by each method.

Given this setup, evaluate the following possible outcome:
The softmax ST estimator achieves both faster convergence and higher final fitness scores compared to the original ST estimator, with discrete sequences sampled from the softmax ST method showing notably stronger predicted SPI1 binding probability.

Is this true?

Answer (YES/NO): NO